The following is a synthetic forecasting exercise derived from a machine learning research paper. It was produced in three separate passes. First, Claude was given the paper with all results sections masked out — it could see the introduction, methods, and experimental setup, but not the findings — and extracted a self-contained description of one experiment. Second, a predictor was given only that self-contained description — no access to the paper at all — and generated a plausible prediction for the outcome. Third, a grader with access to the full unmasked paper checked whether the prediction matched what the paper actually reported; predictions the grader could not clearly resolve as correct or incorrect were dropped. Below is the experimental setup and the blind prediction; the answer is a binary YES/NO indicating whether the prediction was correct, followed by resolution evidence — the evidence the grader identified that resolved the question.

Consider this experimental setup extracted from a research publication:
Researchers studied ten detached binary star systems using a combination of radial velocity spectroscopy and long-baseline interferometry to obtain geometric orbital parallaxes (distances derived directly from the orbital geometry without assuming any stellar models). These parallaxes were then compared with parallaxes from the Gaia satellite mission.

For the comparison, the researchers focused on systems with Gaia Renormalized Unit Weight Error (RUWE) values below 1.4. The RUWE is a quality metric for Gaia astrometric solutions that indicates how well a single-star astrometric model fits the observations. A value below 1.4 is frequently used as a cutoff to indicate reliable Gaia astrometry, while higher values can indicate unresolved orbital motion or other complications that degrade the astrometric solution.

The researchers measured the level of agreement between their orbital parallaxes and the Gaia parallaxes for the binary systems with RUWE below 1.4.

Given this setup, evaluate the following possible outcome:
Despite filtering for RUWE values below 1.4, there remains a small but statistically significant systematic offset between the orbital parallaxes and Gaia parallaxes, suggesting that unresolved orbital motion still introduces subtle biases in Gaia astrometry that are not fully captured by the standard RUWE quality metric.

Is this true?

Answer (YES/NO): NO